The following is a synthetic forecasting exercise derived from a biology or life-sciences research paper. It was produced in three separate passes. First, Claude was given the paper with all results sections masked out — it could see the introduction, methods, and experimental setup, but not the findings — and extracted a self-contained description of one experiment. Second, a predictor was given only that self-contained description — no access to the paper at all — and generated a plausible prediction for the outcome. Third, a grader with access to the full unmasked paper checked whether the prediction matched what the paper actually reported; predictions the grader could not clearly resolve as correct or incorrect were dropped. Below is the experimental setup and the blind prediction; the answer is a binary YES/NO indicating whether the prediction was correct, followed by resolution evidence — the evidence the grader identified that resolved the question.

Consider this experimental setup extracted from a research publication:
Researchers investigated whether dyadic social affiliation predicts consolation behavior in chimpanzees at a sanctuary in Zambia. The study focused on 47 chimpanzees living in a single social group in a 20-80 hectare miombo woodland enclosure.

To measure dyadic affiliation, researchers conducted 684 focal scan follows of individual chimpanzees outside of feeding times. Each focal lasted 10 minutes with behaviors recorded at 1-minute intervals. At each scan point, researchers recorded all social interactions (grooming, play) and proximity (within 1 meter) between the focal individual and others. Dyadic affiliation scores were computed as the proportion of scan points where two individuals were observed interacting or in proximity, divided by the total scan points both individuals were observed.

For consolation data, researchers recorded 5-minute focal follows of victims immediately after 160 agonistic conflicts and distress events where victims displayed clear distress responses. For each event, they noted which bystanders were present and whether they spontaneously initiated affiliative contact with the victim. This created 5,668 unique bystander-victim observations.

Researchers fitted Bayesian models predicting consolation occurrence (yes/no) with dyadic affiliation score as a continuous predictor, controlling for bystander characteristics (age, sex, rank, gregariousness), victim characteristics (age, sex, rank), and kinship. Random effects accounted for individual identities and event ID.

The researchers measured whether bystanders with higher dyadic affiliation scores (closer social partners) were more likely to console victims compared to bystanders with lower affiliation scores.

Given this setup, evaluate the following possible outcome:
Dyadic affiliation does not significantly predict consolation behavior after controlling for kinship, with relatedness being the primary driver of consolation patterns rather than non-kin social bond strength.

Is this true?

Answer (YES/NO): NO